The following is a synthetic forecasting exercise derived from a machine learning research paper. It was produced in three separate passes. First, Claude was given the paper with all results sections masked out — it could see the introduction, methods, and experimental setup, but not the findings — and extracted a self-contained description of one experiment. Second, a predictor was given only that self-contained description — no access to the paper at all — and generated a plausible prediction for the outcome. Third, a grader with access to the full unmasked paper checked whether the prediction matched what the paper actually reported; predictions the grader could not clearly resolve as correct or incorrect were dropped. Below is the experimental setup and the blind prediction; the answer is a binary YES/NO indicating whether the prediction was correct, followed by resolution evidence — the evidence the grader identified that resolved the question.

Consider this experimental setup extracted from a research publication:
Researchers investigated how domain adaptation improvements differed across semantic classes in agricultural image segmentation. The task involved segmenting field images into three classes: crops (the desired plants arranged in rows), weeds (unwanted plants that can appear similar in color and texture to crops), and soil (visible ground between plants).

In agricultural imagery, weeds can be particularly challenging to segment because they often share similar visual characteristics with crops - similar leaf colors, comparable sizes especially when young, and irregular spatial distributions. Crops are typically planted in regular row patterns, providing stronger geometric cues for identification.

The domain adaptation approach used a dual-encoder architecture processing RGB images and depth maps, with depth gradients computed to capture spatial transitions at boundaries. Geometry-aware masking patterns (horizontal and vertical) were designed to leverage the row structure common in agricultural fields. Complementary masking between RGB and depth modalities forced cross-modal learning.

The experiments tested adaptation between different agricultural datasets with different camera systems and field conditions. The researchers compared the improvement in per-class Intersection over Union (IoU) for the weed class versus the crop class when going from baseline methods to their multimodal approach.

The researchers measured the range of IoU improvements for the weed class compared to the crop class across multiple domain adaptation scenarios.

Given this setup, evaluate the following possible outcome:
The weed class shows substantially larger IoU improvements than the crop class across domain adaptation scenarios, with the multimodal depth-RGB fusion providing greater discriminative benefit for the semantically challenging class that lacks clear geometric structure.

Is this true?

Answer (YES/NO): NO